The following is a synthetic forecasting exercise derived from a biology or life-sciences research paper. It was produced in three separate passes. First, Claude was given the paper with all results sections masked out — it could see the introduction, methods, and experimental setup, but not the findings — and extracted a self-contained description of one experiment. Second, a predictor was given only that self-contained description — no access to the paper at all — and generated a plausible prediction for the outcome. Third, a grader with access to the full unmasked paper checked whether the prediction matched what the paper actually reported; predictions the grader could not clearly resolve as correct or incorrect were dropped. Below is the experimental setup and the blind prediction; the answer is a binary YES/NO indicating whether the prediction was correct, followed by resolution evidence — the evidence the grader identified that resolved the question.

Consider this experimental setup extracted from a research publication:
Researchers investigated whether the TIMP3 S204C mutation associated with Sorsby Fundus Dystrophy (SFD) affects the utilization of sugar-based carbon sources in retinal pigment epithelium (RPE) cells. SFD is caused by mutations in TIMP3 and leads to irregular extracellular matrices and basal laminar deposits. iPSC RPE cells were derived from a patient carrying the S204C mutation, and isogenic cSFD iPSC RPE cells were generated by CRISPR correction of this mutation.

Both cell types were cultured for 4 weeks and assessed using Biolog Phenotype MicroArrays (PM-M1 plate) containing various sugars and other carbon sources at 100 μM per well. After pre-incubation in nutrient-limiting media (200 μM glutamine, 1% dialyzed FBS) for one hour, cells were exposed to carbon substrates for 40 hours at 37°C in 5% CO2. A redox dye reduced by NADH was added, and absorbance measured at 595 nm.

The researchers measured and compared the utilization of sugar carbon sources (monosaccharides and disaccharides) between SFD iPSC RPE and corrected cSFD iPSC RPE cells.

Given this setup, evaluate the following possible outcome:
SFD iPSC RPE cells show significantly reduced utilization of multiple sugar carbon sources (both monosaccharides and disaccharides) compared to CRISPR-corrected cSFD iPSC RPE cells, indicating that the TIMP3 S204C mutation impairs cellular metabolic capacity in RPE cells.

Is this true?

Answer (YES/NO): NO